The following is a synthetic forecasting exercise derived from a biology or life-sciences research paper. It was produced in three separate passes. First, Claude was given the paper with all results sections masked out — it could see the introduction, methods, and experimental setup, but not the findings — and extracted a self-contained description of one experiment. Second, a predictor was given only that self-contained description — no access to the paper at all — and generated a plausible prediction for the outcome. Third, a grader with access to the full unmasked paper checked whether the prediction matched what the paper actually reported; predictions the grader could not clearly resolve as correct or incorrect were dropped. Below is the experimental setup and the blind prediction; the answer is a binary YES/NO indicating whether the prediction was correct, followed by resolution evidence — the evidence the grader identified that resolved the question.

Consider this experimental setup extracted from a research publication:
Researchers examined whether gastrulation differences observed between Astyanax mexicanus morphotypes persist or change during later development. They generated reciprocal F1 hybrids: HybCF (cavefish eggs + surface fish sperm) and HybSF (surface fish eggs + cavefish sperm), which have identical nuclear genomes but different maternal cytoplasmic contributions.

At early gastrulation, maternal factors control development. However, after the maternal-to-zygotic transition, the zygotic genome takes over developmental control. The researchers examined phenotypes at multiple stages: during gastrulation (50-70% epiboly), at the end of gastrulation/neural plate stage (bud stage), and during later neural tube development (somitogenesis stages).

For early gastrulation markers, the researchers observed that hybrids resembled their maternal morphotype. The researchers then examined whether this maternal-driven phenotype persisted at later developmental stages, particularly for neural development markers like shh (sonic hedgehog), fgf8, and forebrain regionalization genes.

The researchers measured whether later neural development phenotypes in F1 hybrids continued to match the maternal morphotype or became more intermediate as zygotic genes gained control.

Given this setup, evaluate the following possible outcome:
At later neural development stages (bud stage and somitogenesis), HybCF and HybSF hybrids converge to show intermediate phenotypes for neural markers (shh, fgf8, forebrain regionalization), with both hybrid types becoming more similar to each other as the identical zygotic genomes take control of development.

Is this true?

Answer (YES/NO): YES